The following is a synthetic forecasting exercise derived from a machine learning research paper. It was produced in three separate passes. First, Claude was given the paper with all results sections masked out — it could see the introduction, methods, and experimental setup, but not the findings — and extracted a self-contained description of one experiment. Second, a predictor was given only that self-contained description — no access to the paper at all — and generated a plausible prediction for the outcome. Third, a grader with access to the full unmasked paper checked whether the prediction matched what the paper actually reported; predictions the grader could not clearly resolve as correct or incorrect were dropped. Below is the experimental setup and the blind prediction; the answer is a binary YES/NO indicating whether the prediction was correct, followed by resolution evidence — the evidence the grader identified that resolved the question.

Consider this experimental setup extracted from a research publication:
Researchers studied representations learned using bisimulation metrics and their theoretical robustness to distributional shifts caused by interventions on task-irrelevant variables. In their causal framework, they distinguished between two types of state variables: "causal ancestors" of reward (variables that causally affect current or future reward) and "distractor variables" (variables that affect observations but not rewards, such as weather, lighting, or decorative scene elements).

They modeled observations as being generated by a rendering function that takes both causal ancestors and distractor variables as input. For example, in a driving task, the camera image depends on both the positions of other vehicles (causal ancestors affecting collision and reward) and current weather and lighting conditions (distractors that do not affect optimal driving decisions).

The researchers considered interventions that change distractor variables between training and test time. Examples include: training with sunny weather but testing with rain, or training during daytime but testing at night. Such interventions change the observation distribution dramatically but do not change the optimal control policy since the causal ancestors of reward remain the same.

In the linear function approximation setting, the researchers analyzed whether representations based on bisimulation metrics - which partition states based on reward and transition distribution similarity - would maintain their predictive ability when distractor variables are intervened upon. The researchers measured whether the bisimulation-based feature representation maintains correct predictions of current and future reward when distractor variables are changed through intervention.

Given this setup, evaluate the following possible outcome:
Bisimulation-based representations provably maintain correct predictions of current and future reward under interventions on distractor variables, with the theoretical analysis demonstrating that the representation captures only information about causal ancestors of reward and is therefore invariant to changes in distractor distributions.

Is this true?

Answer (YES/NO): YES